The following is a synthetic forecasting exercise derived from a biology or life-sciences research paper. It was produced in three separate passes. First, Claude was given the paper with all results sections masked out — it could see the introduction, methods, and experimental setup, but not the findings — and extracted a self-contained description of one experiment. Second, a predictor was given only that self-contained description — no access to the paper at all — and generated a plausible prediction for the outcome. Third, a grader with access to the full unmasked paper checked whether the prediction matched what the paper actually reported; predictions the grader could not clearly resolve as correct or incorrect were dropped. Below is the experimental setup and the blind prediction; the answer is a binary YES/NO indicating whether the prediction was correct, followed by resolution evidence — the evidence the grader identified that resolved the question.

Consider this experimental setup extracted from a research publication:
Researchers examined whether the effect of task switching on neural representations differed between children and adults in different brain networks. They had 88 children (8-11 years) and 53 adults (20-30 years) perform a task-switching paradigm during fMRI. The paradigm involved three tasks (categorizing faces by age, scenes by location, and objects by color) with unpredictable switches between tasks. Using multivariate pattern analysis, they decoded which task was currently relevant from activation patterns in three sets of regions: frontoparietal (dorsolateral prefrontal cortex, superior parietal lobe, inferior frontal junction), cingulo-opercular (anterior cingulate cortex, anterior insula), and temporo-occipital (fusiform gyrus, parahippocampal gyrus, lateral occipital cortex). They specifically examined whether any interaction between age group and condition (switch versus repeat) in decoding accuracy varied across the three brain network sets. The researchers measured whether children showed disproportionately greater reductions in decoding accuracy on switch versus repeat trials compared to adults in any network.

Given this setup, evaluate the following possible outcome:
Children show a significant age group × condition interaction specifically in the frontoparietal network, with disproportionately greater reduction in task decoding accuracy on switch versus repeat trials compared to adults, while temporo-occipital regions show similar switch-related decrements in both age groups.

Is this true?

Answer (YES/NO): NO